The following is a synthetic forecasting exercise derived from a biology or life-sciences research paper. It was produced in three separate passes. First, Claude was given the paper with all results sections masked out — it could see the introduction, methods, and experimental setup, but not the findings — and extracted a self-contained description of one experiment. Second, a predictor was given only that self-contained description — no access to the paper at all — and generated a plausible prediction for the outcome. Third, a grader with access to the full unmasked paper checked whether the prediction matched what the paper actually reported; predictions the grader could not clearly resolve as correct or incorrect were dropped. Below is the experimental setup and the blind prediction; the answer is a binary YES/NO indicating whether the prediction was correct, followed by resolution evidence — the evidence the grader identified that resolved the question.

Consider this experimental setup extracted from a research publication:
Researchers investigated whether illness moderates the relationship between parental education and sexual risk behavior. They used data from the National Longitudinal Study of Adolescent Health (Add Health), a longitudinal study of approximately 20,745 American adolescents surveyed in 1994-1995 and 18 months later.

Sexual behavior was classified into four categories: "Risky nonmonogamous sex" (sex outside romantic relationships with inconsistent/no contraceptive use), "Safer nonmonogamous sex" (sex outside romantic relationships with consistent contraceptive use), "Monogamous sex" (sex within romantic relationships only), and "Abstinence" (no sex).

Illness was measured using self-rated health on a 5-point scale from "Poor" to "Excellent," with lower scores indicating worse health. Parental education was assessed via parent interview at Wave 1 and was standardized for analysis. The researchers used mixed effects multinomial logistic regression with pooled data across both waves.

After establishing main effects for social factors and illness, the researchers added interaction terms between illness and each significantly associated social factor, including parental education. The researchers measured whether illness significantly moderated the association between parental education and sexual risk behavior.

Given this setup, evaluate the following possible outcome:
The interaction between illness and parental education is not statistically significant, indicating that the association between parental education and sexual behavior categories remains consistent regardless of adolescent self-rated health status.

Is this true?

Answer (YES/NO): NO